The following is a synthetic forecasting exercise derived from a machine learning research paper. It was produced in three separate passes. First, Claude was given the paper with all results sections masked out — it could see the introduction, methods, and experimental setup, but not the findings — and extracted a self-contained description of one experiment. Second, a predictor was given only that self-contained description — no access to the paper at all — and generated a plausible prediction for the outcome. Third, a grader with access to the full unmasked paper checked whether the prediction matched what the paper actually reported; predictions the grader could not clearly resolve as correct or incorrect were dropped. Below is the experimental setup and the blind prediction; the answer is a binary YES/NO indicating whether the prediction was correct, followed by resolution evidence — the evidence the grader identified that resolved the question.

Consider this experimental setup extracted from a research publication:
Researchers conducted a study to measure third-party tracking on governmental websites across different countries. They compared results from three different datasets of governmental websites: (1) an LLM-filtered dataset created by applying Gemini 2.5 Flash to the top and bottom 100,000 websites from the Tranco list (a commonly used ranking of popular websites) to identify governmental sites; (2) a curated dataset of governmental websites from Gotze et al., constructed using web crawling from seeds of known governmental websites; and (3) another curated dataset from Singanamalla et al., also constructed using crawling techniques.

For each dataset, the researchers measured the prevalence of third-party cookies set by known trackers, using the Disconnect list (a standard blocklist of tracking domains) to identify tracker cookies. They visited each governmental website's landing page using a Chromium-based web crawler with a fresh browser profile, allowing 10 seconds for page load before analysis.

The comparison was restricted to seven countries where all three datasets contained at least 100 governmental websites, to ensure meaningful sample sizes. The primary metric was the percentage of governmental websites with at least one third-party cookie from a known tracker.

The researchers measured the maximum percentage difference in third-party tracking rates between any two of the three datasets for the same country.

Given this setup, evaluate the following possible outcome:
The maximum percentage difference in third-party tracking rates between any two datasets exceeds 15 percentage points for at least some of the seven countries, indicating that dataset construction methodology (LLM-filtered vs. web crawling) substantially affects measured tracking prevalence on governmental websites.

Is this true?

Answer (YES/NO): NO